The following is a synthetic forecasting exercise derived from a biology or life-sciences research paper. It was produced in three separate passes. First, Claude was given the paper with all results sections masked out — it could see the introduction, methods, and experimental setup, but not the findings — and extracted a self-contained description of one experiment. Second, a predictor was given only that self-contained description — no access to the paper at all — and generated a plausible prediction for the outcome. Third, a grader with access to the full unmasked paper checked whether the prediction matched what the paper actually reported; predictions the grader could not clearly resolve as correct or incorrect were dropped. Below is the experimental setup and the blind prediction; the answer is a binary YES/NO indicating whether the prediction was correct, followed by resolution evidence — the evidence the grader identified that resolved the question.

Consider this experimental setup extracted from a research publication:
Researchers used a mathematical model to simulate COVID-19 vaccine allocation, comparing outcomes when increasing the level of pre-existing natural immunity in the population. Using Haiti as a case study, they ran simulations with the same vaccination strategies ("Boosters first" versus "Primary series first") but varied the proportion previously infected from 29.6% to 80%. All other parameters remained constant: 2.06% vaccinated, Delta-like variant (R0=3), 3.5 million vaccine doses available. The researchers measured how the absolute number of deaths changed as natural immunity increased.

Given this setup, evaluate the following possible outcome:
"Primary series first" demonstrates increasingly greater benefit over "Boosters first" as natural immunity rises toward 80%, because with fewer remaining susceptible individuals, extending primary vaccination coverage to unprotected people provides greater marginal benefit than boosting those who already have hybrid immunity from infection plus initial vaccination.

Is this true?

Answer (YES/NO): NO